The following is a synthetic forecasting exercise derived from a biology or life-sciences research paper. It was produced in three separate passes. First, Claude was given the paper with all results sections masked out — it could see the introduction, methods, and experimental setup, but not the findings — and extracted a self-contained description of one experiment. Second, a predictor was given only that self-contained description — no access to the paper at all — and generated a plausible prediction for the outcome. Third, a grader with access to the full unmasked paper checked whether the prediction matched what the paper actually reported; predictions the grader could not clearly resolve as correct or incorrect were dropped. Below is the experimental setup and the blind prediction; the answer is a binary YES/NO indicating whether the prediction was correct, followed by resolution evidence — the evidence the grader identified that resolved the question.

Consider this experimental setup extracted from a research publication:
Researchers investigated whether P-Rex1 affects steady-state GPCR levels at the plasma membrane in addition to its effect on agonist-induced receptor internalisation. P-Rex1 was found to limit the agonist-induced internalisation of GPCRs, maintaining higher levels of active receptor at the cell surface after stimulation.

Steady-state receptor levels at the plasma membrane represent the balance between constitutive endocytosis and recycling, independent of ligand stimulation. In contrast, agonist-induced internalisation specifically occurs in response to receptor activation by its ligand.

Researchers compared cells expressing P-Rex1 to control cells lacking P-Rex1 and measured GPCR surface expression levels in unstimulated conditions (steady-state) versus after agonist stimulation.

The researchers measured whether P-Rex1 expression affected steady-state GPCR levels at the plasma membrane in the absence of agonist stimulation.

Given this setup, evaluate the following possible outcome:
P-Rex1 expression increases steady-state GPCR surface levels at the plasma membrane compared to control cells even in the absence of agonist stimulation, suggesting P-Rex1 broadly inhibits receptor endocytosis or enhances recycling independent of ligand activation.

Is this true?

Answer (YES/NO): NO